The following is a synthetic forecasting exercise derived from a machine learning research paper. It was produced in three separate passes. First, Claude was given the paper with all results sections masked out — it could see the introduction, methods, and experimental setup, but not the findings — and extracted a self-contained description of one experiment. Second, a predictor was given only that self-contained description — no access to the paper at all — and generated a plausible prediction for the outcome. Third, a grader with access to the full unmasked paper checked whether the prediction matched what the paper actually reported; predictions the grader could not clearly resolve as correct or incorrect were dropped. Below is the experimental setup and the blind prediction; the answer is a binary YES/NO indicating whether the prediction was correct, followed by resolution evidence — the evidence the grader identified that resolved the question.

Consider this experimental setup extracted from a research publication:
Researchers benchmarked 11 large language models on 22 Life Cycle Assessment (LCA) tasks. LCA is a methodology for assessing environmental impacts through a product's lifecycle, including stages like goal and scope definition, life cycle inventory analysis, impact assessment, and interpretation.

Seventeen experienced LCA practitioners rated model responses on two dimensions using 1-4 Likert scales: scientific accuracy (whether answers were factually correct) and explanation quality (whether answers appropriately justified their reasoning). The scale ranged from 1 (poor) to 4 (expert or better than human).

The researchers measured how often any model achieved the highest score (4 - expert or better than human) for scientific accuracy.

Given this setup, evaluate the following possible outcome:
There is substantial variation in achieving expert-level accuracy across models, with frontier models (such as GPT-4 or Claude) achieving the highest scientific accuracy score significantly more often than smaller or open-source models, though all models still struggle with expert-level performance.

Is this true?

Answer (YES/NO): NO